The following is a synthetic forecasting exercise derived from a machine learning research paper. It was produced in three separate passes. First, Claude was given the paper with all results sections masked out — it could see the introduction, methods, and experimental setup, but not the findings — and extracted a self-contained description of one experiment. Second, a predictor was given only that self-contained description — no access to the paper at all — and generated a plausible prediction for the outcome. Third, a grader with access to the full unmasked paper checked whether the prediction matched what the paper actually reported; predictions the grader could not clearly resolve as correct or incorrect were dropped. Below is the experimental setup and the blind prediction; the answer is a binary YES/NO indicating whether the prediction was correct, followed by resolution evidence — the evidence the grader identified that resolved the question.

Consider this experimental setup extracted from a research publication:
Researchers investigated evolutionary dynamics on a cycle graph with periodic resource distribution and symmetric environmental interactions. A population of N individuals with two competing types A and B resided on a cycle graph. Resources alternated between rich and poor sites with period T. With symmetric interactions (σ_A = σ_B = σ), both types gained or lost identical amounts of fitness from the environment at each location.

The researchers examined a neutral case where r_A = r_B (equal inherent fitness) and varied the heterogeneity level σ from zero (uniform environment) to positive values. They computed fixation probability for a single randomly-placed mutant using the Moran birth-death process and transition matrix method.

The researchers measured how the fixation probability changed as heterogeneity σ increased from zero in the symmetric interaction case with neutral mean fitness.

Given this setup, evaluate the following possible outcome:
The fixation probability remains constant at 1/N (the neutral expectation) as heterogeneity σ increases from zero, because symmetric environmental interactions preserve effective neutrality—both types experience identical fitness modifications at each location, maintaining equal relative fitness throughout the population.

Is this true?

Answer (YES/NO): YES